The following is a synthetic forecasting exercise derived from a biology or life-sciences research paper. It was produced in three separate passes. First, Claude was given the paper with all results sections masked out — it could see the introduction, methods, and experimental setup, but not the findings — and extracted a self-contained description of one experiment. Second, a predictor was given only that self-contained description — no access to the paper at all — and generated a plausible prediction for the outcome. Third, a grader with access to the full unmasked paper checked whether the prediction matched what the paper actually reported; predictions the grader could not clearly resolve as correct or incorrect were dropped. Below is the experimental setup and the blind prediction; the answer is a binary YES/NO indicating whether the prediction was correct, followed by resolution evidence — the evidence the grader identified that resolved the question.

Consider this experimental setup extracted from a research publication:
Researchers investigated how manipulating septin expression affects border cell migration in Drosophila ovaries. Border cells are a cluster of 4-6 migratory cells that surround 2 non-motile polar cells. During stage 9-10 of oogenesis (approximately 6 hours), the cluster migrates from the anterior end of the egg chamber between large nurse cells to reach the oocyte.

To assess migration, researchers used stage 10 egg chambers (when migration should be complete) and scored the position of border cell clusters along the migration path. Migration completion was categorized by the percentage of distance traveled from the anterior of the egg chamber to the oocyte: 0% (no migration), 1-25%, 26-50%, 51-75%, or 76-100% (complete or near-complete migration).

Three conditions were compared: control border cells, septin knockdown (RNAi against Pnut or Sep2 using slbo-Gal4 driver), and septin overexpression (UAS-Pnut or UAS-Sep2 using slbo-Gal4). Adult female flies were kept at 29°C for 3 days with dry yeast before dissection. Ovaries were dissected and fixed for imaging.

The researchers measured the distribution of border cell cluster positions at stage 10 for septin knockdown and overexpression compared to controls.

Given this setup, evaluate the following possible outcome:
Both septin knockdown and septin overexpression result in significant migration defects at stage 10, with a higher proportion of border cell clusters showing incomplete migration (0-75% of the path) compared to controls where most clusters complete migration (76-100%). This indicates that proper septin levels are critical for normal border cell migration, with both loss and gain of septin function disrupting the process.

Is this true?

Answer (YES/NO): YES